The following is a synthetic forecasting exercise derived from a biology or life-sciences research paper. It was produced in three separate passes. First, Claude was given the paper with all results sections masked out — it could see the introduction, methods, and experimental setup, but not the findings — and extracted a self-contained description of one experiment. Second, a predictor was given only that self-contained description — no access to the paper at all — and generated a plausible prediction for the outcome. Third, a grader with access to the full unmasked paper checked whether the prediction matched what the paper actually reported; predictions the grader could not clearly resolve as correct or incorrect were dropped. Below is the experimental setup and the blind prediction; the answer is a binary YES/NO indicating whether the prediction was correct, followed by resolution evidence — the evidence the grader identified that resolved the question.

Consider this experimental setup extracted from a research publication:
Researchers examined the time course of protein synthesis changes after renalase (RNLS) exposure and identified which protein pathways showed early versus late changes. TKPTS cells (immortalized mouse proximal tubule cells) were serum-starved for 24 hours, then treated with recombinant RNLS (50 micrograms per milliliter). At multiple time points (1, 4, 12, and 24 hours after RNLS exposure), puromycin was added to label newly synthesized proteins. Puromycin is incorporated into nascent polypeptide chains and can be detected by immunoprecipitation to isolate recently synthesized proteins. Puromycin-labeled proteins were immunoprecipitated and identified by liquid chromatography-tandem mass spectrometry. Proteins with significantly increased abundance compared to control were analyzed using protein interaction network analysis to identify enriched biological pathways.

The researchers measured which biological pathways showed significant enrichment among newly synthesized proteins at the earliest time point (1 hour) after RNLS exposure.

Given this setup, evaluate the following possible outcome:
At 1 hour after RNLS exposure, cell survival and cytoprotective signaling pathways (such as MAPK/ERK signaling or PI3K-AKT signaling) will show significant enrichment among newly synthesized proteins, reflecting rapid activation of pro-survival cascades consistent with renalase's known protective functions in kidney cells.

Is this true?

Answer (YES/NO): NO